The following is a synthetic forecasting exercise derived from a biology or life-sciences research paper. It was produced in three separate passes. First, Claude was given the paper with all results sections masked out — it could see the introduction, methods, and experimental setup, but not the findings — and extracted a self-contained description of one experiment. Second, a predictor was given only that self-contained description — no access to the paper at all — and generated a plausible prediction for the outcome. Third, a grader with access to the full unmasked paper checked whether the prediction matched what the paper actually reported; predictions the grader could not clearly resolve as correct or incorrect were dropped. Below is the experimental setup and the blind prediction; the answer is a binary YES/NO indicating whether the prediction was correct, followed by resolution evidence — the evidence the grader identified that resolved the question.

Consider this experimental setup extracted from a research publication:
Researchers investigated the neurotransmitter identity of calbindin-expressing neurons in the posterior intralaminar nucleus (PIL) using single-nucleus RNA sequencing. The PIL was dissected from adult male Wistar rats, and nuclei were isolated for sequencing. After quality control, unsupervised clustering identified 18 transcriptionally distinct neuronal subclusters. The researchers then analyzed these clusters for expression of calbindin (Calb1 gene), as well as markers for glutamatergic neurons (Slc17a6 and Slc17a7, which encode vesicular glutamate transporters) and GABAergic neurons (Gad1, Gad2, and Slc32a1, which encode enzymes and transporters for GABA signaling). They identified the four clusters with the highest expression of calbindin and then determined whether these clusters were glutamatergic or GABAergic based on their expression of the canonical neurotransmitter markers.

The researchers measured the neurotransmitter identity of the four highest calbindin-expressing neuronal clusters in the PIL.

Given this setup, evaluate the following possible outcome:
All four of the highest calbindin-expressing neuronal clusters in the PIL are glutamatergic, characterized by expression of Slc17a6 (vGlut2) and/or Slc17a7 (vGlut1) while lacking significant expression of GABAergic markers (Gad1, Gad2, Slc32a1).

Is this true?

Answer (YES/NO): YES